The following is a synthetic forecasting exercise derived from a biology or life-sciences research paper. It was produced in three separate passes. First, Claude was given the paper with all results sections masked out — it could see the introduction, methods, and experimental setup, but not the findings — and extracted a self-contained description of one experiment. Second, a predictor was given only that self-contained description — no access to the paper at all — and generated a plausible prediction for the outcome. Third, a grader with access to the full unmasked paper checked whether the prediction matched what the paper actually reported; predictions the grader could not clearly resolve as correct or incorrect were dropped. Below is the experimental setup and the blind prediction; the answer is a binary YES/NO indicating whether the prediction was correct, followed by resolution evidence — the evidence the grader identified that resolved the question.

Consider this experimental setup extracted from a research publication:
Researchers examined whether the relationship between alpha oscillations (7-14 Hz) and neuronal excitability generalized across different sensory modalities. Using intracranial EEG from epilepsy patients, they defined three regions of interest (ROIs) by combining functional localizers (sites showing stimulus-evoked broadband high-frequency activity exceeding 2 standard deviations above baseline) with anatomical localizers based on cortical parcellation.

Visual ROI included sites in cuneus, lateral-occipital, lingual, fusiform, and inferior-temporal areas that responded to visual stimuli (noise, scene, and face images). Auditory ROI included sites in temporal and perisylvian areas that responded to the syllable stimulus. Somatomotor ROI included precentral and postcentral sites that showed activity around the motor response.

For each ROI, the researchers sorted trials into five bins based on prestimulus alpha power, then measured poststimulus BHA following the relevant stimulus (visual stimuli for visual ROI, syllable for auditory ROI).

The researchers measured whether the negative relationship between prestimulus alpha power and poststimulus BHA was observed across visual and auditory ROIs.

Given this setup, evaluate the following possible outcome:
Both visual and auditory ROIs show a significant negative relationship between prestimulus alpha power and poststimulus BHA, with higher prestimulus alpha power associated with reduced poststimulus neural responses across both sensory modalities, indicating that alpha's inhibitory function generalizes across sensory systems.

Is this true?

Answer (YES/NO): YES